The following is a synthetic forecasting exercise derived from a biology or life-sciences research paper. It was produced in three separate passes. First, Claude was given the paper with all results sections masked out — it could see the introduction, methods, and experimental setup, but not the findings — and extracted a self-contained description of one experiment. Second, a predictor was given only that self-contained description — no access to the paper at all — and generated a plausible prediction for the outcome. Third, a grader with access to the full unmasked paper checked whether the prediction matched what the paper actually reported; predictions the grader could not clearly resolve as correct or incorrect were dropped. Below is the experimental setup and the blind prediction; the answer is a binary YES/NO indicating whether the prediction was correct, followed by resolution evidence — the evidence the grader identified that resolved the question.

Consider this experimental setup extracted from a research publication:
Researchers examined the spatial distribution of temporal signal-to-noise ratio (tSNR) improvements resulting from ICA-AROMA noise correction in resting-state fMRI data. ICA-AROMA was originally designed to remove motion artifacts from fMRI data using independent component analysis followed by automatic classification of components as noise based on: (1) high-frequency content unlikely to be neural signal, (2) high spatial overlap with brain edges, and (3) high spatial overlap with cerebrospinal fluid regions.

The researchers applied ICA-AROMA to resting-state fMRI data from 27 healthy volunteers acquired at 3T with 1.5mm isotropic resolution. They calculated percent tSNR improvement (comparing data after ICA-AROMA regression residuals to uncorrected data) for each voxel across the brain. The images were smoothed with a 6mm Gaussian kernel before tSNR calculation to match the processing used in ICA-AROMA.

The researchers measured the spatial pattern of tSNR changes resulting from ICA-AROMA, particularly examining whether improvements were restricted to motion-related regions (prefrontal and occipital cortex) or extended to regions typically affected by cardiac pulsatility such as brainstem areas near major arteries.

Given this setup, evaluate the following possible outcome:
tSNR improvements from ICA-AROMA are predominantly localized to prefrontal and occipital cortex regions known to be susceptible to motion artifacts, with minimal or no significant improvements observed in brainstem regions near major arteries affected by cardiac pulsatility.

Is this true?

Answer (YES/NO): NO